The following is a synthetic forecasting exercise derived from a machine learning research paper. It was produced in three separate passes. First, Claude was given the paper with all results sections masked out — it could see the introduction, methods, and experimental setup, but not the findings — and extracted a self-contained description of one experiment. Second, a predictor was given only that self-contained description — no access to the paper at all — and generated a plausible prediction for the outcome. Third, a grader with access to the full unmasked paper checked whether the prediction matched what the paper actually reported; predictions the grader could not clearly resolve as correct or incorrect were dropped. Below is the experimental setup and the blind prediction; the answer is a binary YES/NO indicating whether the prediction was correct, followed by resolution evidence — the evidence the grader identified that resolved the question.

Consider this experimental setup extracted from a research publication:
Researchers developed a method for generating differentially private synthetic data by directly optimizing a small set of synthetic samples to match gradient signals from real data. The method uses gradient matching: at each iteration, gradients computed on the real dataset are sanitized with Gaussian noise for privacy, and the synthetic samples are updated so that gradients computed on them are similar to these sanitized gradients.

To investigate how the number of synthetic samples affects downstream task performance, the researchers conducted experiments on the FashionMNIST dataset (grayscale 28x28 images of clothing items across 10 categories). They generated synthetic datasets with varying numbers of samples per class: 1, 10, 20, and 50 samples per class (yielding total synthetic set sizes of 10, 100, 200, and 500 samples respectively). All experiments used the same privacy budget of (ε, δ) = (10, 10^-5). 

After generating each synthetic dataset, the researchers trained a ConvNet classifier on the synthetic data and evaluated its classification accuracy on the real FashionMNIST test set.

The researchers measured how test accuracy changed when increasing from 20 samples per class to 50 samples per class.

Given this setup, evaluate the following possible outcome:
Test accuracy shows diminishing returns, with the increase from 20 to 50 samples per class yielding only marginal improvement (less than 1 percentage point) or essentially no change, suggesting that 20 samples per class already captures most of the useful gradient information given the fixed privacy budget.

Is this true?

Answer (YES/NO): NO